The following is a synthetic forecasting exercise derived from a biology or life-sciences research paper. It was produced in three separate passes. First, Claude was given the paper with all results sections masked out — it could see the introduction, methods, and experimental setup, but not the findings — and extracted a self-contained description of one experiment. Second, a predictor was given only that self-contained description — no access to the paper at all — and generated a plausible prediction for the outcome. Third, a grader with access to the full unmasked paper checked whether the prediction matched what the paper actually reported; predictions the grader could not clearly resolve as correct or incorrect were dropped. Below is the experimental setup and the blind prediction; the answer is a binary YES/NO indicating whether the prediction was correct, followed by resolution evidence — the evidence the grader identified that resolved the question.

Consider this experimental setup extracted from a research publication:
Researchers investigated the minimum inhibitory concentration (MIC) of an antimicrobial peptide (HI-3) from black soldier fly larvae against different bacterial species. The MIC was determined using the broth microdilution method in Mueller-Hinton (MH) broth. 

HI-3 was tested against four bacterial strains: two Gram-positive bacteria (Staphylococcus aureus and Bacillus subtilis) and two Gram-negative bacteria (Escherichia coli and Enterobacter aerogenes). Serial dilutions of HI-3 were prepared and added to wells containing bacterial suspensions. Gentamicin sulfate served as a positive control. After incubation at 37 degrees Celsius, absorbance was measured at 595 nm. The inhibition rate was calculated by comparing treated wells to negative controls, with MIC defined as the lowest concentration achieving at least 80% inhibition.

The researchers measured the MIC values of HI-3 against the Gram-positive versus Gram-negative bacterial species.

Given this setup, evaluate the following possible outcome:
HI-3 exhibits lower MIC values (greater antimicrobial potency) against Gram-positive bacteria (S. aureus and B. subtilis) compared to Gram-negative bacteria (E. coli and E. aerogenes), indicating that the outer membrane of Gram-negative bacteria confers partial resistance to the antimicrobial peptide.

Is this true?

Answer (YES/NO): NO